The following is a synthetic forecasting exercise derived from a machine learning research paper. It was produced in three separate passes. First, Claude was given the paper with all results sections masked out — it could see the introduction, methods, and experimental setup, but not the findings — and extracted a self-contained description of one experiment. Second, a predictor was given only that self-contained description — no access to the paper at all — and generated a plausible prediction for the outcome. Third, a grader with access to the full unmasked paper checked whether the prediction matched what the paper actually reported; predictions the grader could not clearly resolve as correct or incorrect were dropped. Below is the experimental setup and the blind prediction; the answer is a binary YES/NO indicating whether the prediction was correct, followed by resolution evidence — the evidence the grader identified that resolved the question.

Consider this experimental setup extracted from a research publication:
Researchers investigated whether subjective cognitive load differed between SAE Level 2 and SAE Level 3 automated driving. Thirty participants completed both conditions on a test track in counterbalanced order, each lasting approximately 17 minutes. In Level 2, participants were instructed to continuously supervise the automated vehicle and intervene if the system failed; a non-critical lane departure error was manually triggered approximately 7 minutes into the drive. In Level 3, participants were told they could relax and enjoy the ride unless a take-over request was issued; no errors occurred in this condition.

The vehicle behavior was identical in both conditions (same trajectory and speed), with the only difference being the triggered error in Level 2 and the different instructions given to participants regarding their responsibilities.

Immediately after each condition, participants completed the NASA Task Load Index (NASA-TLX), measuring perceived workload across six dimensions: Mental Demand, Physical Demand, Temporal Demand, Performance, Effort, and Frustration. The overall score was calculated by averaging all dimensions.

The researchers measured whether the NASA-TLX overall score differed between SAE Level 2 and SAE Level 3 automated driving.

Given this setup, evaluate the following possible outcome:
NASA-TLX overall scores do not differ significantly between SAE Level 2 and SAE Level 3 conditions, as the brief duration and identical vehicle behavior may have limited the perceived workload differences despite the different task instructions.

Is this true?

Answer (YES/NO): NO